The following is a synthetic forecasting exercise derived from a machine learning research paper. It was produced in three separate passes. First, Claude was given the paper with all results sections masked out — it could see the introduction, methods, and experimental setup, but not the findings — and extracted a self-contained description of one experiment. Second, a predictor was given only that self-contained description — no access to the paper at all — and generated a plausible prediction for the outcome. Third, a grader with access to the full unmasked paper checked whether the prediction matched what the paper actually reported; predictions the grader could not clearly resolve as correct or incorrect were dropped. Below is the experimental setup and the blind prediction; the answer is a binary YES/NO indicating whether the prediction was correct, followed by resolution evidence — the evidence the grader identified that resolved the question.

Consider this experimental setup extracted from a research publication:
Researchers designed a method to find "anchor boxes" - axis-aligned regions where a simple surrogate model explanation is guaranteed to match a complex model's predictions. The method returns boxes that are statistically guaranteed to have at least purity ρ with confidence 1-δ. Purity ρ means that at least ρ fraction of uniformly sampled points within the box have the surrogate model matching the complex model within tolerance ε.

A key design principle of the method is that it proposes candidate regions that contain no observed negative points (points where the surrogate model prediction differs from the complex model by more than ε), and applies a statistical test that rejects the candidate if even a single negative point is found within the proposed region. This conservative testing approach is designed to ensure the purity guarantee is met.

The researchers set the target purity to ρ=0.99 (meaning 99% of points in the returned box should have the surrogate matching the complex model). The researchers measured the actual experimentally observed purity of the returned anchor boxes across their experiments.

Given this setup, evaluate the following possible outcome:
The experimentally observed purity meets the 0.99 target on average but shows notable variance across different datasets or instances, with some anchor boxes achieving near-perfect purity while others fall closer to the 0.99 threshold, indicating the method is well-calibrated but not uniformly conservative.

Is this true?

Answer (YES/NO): NO